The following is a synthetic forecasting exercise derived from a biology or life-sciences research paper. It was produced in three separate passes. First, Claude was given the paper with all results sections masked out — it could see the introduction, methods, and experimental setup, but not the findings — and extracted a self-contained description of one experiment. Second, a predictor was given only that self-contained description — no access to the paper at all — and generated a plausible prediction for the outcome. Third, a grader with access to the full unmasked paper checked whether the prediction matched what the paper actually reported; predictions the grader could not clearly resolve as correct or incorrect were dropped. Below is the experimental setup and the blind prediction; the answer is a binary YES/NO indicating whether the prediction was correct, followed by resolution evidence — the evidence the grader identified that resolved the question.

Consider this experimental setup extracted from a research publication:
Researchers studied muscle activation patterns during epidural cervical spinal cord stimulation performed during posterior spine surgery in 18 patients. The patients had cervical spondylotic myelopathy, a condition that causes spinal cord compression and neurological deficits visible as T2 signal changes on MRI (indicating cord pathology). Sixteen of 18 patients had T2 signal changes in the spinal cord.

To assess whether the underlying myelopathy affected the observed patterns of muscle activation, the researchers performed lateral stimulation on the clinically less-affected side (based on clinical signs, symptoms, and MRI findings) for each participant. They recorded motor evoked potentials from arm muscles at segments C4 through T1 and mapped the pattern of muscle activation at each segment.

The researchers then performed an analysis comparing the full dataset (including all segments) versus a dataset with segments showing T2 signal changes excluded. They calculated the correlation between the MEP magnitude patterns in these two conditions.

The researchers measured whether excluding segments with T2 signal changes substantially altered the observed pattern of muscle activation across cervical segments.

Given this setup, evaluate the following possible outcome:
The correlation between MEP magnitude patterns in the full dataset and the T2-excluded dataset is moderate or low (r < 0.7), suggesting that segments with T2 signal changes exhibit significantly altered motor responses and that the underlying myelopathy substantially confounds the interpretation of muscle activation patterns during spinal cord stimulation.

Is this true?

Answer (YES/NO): NO